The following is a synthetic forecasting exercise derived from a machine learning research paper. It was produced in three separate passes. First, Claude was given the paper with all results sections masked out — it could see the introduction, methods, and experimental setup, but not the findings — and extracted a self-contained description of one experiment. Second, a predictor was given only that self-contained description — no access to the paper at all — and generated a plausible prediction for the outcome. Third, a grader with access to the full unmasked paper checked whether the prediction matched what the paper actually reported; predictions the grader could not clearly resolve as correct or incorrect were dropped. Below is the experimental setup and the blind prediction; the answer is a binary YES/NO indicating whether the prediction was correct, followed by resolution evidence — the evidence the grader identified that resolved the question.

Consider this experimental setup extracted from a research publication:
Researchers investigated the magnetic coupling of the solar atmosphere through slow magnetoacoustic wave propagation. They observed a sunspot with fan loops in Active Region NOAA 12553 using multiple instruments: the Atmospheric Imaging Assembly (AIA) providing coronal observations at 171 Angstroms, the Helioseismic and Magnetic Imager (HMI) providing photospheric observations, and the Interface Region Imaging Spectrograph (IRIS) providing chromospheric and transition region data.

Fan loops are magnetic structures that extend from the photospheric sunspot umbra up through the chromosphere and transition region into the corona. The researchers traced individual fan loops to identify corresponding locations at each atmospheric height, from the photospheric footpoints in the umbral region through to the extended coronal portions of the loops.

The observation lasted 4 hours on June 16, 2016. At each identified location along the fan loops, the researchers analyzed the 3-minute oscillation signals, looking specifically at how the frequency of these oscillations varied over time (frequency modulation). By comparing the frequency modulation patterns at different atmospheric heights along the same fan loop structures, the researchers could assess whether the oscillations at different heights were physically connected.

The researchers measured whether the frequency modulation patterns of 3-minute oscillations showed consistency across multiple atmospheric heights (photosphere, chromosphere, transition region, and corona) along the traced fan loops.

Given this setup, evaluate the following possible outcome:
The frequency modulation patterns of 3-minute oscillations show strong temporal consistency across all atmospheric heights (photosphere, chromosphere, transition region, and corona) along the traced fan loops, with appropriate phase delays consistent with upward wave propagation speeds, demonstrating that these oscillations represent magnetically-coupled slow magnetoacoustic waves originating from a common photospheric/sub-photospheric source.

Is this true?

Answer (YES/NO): NO